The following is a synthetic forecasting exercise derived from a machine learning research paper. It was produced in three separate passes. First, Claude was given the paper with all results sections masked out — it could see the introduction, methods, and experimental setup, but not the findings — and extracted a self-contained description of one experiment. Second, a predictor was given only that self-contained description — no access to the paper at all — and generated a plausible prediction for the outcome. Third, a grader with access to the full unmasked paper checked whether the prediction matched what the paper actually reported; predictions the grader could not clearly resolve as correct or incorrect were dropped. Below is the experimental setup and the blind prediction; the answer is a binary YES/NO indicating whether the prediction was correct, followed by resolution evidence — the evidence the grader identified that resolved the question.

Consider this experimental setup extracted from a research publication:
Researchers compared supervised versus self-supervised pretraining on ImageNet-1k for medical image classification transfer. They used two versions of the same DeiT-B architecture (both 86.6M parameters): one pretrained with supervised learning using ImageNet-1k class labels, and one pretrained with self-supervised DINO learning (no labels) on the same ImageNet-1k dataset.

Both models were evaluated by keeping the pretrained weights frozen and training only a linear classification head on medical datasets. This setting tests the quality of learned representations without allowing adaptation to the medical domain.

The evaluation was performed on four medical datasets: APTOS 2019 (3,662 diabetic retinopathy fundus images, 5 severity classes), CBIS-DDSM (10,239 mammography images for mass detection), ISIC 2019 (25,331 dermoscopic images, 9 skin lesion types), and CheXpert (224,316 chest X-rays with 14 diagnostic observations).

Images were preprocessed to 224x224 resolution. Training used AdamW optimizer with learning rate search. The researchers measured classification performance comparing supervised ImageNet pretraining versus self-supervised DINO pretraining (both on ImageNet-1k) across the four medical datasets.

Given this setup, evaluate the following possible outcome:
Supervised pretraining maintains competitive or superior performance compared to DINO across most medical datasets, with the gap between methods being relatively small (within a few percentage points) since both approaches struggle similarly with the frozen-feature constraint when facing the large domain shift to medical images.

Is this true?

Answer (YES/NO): NO